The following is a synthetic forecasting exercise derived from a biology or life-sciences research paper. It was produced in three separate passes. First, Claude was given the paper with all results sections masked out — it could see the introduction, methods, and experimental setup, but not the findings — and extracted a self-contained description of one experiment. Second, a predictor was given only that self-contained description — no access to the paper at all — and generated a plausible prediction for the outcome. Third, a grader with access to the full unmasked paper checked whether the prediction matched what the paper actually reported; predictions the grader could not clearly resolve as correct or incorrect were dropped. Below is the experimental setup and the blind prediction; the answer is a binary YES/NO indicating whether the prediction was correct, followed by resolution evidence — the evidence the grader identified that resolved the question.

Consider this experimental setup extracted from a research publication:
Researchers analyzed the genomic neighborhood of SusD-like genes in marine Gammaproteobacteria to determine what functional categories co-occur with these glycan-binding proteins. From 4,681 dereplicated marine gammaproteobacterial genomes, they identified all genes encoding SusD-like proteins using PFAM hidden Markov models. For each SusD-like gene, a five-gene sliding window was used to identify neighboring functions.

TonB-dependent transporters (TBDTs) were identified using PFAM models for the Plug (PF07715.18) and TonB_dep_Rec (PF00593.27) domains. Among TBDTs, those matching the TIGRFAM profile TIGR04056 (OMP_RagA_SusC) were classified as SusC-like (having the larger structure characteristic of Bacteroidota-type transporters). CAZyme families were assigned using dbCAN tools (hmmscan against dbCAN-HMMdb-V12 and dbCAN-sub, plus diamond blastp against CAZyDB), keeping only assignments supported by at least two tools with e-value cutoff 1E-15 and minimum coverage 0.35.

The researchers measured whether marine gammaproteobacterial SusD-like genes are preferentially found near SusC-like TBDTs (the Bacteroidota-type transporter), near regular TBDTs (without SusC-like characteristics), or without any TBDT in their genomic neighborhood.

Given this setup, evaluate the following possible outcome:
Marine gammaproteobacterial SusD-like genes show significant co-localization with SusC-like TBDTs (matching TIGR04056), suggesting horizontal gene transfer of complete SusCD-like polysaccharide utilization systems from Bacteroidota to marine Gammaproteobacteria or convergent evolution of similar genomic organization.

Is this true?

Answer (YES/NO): YES